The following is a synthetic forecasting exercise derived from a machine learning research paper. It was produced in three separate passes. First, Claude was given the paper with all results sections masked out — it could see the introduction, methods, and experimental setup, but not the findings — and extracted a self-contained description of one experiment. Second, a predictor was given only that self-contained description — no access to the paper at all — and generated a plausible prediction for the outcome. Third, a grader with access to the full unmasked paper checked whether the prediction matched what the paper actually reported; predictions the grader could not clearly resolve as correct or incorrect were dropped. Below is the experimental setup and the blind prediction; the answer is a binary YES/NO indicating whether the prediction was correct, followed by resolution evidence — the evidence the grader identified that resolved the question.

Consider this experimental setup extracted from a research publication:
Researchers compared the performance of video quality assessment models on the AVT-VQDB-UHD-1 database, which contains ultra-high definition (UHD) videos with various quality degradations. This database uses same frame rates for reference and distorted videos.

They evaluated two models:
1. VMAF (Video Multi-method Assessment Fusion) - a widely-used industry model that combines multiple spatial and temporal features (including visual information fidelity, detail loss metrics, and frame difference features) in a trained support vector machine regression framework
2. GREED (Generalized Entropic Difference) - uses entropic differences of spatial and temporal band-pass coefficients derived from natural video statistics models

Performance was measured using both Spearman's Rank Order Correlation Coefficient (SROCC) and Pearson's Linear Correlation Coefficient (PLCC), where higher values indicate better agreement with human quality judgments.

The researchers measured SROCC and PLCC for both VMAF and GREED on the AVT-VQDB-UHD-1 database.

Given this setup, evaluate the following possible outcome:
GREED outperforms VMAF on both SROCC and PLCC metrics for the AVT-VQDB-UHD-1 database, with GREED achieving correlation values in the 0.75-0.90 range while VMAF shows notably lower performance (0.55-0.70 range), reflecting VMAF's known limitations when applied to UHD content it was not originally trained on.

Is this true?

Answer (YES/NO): NO